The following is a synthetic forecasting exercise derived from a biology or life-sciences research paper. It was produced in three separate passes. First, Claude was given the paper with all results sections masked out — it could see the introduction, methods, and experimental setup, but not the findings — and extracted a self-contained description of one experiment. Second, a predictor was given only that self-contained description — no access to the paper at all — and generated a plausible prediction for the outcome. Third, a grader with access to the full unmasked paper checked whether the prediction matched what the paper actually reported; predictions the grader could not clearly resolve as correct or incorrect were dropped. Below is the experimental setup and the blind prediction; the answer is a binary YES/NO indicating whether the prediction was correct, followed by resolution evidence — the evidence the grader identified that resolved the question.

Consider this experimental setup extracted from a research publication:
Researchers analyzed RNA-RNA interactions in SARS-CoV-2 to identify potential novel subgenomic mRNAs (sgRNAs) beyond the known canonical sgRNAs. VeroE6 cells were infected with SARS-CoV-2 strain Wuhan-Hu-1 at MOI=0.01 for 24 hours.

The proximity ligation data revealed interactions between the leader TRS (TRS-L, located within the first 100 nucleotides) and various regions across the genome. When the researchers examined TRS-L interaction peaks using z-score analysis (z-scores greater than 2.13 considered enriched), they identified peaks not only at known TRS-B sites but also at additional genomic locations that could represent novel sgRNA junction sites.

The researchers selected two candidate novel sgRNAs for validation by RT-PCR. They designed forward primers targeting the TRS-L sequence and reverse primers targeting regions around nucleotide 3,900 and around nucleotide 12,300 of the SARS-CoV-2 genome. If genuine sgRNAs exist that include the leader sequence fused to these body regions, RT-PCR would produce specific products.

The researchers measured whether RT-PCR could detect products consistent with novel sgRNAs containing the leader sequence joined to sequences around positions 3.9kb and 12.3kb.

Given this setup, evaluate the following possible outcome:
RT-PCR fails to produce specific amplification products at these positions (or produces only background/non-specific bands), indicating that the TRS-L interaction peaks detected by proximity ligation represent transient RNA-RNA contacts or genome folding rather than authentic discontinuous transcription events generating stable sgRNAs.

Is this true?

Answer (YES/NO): NO